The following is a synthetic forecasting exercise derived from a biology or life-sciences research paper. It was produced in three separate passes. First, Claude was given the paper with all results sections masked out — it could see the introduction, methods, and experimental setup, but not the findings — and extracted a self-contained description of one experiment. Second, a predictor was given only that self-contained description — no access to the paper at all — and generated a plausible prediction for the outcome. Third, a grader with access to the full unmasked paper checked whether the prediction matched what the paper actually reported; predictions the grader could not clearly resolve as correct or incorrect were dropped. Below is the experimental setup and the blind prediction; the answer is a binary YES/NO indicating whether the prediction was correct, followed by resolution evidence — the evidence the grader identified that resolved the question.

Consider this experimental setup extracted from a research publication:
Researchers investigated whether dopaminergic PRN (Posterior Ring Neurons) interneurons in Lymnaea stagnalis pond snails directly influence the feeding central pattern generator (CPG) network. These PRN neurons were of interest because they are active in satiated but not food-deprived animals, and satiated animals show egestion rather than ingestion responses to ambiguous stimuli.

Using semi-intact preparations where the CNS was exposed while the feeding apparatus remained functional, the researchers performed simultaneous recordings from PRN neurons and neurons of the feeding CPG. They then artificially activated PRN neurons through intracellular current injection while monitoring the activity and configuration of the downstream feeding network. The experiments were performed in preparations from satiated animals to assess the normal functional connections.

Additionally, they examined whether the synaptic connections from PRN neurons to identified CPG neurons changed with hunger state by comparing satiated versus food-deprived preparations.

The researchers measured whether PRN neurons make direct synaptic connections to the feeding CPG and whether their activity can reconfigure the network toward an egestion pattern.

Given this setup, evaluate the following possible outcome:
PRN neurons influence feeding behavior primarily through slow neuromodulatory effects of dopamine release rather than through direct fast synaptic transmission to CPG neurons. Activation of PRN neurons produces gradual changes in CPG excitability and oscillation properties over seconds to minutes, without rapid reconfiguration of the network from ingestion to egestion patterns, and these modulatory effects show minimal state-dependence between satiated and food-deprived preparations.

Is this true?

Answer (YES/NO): NO